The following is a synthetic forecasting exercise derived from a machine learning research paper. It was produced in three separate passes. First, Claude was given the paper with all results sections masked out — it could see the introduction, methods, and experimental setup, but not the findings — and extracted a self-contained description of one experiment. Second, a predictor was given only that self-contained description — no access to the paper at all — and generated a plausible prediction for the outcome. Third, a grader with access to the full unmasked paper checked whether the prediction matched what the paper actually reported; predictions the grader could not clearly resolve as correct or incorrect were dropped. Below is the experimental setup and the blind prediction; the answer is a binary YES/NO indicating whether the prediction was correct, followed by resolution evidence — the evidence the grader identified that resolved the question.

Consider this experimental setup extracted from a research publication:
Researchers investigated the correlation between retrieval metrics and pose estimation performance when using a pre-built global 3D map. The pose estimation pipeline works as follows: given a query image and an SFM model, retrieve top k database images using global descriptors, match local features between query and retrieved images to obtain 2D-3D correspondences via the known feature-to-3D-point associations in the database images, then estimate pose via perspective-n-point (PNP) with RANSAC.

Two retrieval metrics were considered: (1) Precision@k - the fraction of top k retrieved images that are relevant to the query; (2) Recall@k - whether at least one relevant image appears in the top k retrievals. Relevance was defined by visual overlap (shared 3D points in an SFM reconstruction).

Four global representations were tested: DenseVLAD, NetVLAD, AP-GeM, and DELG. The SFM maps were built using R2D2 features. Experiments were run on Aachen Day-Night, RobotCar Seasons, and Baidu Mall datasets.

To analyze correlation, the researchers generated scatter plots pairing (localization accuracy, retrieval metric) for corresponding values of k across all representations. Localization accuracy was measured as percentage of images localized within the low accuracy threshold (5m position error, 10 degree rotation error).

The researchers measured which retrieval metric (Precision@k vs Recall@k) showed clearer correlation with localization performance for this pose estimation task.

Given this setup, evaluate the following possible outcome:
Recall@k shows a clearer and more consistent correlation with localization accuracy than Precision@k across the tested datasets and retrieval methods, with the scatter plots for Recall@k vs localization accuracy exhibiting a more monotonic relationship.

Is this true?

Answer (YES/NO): YES